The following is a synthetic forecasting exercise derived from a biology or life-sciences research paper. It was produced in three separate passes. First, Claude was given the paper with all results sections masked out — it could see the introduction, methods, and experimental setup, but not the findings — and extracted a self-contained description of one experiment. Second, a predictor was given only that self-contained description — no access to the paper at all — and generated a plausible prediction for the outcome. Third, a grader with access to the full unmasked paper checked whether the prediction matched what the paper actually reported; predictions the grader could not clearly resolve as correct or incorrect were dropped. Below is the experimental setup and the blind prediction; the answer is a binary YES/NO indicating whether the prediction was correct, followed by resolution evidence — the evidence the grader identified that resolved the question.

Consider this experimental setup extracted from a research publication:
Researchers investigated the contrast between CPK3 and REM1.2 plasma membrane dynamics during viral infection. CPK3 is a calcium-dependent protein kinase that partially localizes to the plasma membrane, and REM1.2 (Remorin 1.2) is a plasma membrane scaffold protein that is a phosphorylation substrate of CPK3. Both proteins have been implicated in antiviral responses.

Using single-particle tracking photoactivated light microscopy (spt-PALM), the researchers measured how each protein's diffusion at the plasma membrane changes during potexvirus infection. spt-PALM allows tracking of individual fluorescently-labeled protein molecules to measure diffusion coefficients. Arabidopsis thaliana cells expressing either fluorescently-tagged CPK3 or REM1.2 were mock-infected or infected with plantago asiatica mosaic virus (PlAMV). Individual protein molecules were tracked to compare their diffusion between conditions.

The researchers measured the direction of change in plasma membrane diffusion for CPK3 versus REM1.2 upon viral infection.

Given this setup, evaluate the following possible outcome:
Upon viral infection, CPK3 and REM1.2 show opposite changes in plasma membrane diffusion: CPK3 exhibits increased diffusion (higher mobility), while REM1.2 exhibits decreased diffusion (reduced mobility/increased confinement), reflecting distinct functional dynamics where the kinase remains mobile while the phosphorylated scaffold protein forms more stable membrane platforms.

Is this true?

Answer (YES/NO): NO